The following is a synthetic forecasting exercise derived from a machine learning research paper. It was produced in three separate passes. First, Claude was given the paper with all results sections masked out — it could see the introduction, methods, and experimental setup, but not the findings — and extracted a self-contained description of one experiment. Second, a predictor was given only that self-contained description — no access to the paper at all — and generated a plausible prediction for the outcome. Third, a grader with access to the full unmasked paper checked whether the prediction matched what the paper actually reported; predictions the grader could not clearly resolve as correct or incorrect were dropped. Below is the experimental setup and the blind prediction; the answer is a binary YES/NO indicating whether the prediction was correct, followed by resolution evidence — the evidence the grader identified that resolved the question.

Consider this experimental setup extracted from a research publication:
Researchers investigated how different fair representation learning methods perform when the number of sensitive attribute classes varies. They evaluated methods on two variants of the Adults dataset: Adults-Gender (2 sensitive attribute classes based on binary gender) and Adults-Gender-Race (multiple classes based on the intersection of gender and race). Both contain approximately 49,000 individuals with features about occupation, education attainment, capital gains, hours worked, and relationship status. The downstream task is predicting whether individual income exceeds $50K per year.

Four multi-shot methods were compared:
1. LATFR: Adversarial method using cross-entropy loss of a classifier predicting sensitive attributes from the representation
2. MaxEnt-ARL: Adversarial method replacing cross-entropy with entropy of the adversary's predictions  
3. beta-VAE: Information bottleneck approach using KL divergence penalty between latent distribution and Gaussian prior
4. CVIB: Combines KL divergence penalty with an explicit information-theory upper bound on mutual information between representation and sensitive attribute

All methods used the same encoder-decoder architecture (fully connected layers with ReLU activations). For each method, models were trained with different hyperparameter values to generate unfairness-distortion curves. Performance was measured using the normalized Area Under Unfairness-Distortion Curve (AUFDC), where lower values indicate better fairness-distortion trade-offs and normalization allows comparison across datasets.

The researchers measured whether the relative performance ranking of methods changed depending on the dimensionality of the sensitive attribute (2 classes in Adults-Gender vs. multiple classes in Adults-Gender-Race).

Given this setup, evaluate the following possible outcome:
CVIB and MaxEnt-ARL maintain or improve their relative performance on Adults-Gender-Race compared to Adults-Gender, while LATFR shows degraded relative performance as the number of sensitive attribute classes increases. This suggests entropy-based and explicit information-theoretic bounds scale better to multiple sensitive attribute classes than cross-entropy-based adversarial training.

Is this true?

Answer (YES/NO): NO